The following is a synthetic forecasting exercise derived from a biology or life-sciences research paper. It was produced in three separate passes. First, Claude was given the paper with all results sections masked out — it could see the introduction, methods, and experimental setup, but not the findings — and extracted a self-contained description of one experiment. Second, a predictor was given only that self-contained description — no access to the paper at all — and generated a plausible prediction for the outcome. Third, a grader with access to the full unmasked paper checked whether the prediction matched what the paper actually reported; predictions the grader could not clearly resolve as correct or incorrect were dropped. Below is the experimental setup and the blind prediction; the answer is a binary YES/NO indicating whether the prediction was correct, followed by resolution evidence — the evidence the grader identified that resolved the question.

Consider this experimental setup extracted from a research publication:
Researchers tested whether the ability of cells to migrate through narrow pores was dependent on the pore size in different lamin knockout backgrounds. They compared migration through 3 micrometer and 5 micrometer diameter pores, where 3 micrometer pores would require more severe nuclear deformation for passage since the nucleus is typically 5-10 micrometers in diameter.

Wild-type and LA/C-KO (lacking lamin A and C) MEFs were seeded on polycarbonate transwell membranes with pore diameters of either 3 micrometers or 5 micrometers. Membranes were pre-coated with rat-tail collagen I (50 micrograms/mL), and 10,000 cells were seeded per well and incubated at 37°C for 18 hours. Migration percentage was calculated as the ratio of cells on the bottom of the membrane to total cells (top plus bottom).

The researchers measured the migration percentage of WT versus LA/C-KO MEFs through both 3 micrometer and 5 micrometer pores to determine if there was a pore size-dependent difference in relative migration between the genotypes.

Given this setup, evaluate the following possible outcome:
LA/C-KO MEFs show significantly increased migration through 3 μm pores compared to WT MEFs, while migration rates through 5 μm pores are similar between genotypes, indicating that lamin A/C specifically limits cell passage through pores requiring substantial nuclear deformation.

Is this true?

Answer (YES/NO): NO